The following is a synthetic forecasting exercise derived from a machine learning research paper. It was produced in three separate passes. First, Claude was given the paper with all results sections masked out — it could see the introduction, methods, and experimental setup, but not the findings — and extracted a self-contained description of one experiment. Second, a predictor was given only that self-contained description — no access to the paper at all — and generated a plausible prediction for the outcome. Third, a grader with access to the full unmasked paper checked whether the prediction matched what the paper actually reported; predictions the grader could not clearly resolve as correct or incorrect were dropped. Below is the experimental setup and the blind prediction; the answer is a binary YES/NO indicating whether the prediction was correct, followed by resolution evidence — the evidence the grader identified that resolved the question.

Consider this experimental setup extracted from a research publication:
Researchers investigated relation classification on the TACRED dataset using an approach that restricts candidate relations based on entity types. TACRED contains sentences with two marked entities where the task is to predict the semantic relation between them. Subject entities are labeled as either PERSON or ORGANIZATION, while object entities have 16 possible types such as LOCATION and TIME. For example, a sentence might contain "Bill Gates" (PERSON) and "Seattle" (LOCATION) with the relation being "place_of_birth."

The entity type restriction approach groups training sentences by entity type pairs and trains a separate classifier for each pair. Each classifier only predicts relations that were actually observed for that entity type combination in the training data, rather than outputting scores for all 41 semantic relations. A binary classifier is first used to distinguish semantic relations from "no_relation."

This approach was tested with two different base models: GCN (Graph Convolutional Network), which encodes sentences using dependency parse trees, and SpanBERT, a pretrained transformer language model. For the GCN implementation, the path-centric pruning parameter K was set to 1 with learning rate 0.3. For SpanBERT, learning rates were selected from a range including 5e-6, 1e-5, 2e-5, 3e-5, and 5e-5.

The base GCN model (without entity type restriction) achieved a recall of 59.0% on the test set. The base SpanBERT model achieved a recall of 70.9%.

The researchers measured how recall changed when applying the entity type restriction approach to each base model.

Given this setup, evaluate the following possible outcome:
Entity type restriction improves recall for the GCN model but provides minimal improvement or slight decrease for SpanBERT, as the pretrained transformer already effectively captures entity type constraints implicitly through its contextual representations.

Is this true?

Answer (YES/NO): NO